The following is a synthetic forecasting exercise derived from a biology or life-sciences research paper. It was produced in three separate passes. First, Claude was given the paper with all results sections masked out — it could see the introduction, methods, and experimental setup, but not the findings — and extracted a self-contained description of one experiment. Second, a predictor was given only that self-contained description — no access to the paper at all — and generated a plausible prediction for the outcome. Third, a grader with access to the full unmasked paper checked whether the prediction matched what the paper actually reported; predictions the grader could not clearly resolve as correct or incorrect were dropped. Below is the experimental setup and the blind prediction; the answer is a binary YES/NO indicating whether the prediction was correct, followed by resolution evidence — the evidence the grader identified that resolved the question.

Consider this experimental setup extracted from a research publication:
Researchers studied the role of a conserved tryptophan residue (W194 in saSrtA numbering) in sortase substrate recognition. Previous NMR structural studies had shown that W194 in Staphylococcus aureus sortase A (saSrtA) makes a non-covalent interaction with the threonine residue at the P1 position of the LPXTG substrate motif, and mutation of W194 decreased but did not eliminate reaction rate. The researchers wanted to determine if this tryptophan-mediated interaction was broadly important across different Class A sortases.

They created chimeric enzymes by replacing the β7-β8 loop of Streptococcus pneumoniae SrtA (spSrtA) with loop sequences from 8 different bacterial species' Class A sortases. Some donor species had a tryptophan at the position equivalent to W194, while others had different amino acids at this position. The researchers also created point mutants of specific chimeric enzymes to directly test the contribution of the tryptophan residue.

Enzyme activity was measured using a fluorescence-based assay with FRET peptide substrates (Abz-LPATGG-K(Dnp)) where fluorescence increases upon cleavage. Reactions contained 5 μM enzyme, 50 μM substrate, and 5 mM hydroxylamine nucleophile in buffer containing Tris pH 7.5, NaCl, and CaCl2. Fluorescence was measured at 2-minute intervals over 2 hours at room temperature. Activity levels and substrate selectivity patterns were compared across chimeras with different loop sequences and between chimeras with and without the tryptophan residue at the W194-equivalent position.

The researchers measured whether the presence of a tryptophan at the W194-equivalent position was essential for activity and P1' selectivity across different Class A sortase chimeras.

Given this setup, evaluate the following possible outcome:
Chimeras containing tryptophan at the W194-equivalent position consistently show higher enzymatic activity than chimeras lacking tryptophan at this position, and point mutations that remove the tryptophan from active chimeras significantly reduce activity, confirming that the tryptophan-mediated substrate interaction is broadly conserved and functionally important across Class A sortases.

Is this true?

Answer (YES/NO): NO